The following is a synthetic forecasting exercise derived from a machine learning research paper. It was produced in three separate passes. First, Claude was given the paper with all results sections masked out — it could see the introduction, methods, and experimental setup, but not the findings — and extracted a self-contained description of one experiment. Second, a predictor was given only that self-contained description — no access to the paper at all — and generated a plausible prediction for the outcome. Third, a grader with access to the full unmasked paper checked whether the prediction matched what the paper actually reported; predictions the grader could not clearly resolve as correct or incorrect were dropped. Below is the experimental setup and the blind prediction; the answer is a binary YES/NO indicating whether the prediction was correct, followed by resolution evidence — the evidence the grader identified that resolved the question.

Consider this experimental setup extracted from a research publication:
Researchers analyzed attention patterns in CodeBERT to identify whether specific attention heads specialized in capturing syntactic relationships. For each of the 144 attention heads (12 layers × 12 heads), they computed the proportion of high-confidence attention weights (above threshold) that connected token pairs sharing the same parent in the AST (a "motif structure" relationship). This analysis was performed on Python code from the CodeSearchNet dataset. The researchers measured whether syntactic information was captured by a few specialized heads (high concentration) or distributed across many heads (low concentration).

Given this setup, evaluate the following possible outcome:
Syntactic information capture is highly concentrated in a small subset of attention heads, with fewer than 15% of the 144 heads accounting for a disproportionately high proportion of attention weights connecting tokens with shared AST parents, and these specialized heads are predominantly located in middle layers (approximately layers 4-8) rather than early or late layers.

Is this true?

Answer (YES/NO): NO